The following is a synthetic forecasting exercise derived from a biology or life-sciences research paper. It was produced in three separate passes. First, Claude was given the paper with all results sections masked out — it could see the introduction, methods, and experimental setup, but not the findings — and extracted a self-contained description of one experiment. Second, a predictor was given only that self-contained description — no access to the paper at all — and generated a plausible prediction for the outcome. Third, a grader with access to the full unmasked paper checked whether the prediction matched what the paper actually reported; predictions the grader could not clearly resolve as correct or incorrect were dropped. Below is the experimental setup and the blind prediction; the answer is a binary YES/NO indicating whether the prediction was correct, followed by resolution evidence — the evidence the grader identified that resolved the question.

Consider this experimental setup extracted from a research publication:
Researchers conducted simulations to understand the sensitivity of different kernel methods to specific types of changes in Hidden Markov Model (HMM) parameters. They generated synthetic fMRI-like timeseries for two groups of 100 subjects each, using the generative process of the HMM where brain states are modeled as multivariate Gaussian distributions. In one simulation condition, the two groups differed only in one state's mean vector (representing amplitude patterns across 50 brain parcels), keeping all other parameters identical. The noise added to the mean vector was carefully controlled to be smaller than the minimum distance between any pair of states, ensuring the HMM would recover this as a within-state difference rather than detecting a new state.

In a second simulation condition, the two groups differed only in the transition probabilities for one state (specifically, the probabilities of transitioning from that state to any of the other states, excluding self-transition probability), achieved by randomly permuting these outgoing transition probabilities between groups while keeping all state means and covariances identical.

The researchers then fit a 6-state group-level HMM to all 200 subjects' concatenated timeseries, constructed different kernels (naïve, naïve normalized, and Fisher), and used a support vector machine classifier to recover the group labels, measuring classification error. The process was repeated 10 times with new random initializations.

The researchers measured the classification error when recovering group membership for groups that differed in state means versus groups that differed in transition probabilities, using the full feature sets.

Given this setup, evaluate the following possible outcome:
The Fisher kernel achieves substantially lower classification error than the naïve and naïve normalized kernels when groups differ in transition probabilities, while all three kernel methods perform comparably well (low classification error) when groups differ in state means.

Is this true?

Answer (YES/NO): NO